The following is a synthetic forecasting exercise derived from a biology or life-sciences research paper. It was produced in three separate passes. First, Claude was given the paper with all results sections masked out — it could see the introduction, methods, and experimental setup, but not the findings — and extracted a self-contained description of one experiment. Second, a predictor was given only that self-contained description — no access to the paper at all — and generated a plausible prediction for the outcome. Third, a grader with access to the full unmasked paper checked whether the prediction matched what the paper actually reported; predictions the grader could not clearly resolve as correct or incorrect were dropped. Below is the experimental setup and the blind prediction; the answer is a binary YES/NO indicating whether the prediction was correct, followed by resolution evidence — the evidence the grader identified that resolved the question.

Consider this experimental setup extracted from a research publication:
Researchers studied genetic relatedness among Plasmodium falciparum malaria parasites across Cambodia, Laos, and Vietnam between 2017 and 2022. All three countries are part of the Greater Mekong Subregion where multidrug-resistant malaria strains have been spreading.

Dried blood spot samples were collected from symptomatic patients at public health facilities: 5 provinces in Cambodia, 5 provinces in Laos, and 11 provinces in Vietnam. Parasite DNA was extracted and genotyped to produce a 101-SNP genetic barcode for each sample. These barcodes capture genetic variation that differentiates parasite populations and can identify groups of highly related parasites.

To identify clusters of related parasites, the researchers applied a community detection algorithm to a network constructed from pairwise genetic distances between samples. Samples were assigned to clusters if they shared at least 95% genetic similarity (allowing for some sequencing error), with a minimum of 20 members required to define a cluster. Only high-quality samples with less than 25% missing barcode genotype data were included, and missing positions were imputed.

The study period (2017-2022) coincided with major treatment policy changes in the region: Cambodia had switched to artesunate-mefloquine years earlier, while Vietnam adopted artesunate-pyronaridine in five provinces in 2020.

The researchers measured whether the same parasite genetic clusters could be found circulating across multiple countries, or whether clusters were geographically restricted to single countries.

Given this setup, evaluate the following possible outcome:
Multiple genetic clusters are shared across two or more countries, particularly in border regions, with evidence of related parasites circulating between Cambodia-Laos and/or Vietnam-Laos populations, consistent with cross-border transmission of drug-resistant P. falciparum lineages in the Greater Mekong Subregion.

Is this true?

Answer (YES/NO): YES